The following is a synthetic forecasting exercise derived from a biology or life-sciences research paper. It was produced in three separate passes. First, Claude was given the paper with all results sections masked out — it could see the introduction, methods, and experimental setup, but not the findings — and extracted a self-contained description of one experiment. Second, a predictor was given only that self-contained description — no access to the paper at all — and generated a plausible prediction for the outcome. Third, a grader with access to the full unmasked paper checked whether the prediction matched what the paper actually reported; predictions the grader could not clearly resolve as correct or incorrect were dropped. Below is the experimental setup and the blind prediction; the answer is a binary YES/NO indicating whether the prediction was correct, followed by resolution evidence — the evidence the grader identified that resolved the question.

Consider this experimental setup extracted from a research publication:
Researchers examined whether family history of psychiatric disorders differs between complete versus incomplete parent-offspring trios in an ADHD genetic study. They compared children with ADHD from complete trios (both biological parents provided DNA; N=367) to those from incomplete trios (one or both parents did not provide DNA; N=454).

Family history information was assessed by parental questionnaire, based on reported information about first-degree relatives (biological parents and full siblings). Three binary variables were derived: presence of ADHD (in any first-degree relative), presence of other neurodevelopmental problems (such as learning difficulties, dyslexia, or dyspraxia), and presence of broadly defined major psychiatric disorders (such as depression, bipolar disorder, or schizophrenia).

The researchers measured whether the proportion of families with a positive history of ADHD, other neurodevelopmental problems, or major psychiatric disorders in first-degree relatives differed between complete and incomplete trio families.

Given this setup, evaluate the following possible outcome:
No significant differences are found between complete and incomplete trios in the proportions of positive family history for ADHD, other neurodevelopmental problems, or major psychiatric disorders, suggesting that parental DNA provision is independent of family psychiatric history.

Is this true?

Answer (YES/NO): YES